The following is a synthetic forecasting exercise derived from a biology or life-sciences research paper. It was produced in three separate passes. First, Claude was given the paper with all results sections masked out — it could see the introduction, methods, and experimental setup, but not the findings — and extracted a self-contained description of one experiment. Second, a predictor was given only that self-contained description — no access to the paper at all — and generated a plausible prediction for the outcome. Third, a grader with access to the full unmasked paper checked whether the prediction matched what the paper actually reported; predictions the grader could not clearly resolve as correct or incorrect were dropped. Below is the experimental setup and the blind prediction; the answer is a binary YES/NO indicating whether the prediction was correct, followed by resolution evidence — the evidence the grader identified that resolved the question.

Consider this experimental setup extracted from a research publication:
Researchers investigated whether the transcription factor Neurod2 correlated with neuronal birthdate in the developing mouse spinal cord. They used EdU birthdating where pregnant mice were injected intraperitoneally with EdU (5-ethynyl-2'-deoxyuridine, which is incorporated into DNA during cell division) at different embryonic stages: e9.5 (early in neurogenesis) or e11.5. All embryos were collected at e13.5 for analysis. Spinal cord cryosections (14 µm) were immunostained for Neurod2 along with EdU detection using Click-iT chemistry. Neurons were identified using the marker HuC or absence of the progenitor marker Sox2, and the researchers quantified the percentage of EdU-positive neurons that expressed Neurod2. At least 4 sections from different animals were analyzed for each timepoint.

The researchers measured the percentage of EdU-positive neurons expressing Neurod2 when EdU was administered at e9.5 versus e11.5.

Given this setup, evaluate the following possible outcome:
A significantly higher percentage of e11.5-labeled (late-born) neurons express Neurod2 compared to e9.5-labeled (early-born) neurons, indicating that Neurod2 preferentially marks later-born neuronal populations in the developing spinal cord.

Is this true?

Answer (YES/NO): YES